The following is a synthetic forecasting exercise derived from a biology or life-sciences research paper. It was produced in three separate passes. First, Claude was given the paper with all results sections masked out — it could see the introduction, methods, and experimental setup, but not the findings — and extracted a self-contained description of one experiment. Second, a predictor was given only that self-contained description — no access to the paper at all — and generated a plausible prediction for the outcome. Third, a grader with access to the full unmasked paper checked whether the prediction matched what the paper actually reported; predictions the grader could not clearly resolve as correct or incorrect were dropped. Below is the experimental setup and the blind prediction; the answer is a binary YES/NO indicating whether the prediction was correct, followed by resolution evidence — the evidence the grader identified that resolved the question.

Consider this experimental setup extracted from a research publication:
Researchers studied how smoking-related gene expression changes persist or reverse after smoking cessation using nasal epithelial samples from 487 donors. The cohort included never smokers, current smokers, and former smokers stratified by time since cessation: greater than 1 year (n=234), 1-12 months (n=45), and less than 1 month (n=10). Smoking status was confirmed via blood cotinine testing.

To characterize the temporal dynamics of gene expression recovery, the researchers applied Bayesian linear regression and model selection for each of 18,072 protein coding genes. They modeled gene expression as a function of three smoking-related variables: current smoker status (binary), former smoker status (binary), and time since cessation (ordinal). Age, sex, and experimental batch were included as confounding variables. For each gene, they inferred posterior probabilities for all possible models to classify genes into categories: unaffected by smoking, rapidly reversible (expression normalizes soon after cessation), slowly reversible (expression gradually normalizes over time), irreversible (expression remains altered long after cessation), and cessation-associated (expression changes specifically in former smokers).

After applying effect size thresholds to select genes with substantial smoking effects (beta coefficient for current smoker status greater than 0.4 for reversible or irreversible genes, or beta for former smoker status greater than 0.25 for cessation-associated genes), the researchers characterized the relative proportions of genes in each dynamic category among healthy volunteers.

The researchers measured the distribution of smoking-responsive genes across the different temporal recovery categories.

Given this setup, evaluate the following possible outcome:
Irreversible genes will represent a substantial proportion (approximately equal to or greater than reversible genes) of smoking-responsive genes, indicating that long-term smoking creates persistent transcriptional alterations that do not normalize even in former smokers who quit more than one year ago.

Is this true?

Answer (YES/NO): NO